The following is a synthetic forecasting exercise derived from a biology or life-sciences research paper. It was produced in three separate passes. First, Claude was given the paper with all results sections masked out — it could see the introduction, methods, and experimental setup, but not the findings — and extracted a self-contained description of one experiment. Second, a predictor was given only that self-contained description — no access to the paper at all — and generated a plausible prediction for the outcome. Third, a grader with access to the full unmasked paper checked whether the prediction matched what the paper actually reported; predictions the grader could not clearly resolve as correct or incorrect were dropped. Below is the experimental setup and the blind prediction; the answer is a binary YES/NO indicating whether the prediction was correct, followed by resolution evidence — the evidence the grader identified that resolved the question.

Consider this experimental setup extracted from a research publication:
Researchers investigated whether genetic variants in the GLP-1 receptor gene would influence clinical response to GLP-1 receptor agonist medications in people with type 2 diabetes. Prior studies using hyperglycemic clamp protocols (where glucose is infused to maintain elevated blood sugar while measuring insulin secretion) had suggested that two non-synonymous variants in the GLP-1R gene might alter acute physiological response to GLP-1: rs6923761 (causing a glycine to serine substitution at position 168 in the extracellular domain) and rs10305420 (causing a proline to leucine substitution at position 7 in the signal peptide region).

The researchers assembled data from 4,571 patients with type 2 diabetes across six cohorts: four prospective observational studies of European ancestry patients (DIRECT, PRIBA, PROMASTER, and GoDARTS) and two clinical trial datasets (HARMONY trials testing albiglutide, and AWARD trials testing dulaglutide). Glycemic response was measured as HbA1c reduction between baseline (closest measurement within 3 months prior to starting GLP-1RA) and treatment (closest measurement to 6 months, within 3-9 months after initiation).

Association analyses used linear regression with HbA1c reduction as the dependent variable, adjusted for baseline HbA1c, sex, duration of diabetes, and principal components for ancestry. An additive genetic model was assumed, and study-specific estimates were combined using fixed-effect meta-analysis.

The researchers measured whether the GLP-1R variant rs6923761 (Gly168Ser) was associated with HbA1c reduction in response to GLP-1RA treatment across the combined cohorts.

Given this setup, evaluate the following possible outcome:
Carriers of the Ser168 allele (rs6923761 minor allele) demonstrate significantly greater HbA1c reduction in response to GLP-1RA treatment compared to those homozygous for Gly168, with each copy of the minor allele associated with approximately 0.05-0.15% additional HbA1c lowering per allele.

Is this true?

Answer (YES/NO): NO